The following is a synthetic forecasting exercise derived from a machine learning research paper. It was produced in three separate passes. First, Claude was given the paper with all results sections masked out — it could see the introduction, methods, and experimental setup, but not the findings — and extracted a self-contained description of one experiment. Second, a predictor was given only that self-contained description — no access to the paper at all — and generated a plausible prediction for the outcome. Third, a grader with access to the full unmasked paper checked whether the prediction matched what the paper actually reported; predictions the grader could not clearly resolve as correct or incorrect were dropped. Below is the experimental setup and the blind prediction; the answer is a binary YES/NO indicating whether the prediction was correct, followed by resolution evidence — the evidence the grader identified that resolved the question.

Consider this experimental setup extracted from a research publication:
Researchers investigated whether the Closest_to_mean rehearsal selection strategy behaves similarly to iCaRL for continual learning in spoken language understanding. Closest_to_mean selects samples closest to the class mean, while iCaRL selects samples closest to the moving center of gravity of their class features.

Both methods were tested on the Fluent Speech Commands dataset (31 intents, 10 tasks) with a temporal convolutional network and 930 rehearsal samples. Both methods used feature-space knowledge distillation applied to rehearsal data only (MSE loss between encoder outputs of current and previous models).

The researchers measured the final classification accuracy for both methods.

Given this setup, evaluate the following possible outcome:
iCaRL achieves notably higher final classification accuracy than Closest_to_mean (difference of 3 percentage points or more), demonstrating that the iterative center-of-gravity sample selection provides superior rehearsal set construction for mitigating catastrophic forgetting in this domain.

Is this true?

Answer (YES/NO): YES